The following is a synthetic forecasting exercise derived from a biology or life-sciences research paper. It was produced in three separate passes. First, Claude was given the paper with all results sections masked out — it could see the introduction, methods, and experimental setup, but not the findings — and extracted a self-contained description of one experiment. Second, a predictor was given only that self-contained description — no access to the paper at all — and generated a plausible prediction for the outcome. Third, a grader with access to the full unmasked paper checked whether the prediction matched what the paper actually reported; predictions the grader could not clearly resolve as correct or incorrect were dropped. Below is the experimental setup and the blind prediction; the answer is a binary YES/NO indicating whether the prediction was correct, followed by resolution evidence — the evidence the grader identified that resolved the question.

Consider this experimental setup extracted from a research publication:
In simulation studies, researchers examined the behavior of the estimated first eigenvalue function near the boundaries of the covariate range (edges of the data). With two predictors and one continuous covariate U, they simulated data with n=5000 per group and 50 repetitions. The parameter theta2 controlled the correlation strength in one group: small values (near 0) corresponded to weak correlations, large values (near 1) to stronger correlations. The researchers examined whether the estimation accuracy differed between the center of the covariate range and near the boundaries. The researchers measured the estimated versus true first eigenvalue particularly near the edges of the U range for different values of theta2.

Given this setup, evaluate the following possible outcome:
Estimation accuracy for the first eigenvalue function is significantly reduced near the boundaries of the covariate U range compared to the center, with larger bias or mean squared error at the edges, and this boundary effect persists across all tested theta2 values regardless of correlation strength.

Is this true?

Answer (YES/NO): NO